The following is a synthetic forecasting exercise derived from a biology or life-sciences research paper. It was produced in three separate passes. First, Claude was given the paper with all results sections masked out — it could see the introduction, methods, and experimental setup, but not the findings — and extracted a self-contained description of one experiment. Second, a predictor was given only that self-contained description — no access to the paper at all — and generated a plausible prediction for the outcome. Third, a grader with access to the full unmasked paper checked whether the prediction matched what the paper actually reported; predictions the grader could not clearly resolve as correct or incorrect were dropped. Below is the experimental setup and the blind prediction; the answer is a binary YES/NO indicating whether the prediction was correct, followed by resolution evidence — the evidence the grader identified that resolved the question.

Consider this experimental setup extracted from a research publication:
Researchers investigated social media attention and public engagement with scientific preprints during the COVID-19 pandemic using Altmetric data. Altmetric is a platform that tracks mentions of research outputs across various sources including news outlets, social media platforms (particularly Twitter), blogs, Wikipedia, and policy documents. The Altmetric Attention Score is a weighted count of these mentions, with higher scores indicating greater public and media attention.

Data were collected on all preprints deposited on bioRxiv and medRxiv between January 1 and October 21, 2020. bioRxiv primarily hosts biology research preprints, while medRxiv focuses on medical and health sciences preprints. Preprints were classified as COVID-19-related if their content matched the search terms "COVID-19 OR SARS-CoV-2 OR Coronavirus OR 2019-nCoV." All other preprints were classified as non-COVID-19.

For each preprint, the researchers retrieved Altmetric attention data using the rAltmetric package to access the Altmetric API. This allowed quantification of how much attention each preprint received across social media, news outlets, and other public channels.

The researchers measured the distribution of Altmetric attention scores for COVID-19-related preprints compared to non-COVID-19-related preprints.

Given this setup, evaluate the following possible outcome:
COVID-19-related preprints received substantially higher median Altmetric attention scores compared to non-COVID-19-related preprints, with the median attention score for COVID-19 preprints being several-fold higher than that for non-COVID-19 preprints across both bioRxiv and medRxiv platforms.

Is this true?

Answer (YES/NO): NO